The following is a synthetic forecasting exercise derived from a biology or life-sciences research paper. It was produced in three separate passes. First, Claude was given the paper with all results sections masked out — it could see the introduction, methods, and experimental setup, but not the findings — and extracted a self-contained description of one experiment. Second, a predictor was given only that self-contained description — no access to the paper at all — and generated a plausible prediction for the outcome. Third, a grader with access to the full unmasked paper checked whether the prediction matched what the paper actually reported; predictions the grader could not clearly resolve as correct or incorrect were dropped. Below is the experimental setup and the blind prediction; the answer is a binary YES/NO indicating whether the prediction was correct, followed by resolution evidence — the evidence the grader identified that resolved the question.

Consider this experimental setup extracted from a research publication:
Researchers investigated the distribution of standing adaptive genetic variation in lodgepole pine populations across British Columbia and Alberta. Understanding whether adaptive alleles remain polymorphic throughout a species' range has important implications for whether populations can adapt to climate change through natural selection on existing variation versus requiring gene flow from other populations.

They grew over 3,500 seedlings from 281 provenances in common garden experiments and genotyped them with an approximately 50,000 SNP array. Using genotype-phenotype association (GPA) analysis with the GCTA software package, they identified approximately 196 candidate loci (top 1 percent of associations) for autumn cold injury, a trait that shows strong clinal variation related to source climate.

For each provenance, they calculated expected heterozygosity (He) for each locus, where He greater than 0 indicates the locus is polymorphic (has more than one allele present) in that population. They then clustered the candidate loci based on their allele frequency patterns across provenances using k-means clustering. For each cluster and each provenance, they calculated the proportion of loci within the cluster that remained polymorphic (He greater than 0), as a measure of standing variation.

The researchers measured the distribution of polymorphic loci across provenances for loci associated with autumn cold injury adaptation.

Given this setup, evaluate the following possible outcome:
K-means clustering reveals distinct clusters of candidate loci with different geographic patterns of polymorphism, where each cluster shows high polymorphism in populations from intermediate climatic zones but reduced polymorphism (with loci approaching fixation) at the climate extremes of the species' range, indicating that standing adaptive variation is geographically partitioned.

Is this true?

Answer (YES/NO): NO